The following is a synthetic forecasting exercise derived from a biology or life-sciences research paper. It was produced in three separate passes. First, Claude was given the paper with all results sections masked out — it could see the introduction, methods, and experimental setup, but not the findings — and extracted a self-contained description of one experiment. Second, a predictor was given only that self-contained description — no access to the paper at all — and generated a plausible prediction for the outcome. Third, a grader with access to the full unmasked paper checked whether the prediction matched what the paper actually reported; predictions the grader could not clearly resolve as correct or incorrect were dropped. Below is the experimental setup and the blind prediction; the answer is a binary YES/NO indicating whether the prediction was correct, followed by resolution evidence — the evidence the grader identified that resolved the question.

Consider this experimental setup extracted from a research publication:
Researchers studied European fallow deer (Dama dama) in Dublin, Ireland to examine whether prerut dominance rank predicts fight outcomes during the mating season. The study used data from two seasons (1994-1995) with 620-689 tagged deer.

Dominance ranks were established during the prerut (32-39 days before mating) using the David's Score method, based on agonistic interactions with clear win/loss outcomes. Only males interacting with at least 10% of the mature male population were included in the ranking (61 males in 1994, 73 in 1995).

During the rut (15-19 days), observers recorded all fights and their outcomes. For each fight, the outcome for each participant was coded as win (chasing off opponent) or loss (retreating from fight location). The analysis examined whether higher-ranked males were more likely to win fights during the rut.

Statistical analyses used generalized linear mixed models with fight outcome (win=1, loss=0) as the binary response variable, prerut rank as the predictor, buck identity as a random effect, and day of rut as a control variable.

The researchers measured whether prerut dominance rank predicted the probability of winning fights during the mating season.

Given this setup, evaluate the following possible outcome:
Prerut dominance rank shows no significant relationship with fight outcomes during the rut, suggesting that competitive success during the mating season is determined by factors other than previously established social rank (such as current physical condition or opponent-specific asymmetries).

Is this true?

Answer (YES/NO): NO